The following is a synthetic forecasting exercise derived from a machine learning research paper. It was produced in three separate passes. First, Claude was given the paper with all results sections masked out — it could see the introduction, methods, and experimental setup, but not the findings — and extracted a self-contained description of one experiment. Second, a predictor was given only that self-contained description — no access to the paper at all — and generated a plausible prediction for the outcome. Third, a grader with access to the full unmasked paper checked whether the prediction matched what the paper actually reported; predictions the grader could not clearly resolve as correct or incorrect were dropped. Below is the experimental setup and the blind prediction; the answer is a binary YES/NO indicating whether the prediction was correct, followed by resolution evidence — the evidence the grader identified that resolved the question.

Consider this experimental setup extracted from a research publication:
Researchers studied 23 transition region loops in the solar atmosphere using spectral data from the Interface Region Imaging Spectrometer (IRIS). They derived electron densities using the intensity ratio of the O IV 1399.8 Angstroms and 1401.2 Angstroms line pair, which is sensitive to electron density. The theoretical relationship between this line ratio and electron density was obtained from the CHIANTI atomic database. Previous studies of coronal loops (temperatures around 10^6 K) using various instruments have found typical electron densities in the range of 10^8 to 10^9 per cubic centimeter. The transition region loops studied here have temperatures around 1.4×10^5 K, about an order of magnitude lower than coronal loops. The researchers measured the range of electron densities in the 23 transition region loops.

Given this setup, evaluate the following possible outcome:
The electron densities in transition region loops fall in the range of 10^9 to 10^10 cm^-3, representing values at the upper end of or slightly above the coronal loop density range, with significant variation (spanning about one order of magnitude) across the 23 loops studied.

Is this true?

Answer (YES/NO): NO